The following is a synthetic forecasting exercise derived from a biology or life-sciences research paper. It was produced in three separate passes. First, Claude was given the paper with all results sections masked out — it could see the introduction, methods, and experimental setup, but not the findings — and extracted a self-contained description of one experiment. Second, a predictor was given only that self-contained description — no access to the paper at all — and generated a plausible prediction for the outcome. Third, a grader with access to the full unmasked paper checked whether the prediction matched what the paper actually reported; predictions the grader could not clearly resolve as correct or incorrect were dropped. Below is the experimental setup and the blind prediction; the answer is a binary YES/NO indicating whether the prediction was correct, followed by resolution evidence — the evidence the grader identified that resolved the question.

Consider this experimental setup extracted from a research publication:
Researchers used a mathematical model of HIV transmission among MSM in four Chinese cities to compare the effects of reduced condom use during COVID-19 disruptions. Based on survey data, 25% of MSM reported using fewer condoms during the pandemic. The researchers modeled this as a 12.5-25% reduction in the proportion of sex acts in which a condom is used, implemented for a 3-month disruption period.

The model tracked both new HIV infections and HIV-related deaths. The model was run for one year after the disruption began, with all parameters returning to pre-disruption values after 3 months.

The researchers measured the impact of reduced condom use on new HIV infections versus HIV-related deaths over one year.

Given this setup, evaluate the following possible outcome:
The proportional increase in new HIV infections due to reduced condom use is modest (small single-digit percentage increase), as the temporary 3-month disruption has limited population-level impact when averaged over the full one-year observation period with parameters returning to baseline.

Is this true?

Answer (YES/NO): NO